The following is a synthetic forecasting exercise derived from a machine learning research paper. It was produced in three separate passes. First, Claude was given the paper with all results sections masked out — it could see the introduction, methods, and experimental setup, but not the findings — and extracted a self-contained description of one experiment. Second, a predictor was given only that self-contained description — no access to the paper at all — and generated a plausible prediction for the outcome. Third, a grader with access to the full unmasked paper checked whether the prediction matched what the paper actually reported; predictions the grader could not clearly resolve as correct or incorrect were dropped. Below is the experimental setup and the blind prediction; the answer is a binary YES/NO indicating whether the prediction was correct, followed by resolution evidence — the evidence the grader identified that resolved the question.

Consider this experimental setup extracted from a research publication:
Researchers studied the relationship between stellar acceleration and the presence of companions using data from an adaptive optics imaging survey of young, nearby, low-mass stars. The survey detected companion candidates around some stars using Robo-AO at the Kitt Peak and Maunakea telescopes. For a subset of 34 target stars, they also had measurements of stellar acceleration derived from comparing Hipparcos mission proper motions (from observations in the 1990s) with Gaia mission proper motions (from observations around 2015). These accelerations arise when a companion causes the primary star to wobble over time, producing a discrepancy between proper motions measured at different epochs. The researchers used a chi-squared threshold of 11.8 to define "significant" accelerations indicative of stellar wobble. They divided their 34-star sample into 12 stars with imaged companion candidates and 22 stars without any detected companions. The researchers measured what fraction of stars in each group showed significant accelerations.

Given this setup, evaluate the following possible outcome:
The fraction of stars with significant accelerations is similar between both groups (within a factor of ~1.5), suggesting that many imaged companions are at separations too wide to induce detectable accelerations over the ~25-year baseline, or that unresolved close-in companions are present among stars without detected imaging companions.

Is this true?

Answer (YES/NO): NO